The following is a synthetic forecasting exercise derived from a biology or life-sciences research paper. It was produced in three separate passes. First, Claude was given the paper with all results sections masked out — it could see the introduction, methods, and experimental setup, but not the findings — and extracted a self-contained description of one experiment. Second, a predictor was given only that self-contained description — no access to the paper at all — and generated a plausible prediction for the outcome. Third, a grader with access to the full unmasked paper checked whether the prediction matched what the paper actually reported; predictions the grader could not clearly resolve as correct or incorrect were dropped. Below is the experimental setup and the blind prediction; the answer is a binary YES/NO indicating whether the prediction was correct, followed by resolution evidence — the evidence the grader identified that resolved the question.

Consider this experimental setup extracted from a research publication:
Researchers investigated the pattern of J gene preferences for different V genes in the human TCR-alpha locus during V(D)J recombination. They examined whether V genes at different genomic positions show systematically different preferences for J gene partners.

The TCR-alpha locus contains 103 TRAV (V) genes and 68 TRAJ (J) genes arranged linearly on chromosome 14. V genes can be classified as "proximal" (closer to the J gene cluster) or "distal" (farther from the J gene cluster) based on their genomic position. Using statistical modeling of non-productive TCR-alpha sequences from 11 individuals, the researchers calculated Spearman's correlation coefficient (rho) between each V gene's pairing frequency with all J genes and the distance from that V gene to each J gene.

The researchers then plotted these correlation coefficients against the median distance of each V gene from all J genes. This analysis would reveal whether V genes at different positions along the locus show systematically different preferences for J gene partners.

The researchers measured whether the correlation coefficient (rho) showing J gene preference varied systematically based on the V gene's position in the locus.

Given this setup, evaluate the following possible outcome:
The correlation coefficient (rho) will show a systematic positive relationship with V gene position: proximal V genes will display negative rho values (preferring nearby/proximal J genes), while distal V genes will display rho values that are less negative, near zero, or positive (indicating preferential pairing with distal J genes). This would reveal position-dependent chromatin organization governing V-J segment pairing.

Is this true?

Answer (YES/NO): YES